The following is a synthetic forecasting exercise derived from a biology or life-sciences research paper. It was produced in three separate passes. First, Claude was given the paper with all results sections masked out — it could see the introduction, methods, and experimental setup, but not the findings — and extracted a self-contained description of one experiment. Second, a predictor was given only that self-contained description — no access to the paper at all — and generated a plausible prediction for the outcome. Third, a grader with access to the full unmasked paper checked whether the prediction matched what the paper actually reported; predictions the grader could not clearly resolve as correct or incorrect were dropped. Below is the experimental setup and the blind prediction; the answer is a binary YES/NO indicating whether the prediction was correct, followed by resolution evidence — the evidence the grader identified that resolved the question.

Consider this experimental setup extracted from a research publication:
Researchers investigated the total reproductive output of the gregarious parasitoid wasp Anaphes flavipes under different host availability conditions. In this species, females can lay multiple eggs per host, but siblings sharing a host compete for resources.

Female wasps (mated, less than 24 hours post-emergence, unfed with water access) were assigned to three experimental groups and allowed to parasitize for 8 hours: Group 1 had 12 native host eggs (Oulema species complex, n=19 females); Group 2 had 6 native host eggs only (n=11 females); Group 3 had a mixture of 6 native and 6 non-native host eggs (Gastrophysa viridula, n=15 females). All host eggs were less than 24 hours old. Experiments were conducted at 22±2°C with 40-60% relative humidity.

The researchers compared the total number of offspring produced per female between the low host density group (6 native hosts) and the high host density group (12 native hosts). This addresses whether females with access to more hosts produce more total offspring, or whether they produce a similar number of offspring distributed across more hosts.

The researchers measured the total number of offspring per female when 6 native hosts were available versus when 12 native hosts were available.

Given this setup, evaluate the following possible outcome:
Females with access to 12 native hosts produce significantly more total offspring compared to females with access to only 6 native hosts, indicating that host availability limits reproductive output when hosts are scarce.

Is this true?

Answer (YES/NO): NO